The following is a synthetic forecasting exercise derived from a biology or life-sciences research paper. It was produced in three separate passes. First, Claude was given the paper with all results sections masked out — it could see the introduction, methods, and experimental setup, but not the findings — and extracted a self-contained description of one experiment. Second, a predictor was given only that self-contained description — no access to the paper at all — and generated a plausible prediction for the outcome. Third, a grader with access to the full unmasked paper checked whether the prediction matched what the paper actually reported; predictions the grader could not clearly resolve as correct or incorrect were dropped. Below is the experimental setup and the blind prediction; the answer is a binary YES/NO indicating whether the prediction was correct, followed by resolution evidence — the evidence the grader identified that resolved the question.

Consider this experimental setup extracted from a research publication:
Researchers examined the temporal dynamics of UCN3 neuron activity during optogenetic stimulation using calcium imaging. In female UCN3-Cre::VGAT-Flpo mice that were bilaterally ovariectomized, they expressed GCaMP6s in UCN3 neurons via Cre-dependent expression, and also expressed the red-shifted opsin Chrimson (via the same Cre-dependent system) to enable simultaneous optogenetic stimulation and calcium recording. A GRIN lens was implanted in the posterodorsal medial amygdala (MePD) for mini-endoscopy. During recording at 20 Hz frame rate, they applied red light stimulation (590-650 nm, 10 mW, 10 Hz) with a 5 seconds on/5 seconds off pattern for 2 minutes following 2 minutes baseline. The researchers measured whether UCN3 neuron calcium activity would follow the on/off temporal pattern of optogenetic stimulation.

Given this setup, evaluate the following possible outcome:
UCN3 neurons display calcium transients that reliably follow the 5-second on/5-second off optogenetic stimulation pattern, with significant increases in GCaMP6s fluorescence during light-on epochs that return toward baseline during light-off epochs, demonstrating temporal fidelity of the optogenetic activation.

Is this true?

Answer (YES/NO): YES